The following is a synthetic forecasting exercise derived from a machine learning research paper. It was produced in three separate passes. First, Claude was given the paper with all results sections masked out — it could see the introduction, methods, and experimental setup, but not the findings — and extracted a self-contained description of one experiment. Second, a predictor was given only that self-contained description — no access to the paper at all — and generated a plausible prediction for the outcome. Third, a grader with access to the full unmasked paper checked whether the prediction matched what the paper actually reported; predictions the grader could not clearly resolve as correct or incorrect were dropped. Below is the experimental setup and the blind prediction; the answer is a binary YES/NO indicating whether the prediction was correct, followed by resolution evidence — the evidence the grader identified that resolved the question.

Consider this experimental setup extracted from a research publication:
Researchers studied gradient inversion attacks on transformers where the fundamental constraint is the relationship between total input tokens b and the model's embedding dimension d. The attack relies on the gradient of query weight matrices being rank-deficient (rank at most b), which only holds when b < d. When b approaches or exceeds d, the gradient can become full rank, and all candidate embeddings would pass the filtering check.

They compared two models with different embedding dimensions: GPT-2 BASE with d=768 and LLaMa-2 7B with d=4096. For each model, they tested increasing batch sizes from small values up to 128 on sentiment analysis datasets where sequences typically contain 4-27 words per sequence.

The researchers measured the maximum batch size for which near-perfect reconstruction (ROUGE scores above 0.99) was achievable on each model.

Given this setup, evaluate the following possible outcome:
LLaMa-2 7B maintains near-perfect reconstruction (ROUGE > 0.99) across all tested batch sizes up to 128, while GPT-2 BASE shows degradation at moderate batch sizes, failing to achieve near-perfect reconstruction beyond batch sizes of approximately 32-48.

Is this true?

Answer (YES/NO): YES